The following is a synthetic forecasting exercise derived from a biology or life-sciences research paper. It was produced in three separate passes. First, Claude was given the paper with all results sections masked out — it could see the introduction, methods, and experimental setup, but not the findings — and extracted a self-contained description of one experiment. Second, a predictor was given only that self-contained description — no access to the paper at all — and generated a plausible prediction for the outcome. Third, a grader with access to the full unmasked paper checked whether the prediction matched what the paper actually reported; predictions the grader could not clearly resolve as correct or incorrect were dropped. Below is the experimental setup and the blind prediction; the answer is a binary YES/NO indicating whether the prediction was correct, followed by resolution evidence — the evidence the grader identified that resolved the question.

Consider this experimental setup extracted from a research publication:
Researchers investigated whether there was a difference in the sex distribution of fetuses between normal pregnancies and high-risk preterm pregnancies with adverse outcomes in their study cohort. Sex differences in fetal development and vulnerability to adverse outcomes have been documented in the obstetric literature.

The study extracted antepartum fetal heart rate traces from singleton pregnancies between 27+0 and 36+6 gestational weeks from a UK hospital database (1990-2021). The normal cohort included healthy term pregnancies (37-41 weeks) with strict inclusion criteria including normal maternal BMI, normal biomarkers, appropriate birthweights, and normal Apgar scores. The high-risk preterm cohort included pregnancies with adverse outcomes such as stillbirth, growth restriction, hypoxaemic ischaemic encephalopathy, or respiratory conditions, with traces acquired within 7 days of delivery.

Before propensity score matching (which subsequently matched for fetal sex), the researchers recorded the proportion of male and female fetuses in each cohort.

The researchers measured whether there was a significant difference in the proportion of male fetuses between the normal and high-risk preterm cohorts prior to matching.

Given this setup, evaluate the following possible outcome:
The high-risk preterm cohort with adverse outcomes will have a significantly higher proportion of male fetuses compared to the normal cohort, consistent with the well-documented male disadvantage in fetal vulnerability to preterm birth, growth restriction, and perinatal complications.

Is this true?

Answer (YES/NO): NO